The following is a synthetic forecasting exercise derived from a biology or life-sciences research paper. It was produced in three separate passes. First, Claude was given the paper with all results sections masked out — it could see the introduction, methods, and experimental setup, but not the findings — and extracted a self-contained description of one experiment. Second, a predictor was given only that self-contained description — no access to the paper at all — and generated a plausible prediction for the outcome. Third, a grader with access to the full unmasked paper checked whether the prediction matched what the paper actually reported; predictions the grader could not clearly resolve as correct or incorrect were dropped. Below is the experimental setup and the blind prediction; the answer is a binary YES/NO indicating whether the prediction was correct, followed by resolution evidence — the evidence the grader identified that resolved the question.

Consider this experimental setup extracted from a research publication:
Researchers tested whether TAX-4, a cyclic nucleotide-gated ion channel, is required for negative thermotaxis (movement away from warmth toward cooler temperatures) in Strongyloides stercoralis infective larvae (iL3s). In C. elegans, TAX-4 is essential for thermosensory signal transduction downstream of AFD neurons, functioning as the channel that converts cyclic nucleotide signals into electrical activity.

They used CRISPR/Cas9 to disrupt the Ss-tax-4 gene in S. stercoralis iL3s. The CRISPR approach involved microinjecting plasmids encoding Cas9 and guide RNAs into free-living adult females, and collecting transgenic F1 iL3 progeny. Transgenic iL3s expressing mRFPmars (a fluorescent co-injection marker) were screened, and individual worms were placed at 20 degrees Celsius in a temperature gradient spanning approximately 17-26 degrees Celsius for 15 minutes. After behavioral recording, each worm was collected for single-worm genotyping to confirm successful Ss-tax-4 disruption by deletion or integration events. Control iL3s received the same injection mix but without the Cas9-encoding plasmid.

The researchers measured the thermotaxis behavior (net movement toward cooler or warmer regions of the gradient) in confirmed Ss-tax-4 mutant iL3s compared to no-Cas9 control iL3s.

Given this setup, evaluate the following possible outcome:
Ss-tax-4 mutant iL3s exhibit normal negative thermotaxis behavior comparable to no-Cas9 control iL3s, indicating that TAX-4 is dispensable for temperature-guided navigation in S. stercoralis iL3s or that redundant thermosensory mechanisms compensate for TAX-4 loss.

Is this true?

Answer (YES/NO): NO